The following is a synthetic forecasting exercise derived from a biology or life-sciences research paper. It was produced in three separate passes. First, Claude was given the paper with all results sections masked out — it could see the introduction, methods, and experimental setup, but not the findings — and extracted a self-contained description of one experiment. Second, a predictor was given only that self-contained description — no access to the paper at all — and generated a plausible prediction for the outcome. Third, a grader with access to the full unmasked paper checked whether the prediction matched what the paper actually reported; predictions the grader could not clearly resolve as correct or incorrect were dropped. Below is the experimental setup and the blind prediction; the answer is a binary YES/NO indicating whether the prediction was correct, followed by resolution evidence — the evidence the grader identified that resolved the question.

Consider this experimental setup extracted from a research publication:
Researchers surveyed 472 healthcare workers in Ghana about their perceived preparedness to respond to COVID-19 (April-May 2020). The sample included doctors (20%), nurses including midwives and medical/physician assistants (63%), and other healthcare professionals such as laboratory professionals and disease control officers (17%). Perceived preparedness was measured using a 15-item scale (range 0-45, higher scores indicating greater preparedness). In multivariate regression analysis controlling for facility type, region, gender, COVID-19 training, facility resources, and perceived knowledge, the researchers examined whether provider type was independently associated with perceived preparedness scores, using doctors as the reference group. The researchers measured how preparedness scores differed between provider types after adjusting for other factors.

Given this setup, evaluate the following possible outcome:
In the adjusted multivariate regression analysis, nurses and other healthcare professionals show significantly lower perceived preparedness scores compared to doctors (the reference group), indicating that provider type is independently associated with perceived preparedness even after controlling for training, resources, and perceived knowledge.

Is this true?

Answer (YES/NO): NO